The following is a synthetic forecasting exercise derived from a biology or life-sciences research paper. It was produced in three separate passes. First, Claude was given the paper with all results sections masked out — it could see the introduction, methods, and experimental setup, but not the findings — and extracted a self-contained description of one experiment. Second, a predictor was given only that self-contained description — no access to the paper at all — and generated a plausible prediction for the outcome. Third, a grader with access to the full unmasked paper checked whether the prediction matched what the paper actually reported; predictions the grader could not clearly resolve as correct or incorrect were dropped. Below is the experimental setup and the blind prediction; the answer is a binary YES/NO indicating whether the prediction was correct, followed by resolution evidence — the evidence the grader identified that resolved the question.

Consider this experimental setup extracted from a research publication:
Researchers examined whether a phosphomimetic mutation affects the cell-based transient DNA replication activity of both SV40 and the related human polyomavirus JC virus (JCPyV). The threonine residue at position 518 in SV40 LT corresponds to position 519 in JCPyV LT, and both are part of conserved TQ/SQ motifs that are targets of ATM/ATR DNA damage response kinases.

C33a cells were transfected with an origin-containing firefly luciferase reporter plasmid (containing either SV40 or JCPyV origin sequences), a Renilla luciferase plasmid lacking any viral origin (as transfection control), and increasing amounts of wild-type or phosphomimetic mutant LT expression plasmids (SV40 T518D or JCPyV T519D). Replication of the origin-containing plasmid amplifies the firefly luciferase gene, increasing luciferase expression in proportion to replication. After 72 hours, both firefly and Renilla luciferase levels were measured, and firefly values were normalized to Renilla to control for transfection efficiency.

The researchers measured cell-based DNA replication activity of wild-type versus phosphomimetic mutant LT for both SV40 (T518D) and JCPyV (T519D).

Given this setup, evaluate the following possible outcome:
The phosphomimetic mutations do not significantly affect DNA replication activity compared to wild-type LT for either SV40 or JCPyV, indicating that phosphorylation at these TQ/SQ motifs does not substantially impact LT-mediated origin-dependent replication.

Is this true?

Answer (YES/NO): NO